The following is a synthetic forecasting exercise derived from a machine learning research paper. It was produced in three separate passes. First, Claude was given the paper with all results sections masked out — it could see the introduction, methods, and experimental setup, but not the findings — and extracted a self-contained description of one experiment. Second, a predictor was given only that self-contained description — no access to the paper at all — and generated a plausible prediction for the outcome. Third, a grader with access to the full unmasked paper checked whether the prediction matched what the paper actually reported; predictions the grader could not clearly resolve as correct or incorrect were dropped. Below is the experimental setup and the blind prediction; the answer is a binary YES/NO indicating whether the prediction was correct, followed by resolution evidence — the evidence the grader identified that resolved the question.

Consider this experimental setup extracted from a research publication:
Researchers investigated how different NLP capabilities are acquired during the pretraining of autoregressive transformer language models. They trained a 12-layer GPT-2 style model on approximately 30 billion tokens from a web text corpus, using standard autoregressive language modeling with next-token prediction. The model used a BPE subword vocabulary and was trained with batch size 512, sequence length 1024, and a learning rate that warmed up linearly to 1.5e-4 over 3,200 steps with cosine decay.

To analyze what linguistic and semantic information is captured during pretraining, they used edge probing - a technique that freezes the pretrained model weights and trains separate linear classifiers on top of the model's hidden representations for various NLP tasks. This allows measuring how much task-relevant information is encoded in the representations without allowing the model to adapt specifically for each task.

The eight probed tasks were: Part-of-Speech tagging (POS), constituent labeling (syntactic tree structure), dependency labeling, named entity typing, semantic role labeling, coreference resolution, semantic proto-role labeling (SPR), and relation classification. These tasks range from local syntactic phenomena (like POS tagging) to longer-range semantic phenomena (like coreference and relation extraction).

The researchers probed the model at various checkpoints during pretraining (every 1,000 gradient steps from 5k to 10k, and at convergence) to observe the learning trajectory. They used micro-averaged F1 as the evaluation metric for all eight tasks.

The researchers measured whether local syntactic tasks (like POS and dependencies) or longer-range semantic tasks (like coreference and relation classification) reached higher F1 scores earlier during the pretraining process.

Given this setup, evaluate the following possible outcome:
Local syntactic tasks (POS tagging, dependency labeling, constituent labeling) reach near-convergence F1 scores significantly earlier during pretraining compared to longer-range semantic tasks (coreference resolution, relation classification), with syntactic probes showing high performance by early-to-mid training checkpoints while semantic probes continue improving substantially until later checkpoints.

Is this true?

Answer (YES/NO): YES